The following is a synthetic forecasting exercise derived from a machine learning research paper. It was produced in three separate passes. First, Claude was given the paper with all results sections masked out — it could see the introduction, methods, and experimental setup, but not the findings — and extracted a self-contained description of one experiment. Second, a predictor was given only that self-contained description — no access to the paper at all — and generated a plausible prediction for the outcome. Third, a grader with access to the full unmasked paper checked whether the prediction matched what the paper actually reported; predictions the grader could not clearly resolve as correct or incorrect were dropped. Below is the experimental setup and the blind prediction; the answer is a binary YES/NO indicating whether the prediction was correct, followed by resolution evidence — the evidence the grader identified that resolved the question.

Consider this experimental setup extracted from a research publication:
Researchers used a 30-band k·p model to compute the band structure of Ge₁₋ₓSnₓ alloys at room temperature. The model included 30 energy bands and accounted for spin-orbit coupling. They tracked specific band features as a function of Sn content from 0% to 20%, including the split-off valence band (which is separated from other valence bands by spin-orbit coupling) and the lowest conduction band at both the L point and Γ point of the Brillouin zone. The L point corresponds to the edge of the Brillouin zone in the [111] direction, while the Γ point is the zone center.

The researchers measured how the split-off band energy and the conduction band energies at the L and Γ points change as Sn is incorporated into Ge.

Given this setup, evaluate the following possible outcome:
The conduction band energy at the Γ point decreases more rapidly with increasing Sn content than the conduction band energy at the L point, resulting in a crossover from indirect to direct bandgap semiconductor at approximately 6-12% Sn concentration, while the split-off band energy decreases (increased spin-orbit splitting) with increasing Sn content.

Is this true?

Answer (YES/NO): YES